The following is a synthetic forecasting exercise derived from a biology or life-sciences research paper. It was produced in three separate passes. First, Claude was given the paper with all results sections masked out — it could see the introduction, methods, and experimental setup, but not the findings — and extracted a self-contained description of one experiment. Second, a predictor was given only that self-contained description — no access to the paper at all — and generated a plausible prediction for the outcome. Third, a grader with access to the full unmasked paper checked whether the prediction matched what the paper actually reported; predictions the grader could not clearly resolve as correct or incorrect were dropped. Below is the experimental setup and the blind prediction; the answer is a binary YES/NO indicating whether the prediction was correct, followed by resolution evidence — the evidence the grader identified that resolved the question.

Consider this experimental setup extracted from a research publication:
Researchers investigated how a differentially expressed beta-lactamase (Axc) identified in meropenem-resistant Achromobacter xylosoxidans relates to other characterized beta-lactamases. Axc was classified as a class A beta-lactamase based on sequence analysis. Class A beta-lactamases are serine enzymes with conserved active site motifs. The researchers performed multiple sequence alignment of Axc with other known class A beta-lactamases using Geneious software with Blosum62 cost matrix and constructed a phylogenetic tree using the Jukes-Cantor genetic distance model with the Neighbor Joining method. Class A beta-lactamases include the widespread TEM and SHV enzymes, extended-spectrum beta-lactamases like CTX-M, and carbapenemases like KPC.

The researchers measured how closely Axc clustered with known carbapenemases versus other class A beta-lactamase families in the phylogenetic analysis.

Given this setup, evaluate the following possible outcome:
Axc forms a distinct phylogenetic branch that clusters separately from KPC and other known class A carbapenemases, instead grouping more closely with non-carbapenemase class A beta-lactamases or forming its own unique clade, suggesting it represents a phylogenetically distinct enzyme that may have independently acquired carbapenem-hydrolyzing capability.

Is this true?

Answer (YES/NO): YES